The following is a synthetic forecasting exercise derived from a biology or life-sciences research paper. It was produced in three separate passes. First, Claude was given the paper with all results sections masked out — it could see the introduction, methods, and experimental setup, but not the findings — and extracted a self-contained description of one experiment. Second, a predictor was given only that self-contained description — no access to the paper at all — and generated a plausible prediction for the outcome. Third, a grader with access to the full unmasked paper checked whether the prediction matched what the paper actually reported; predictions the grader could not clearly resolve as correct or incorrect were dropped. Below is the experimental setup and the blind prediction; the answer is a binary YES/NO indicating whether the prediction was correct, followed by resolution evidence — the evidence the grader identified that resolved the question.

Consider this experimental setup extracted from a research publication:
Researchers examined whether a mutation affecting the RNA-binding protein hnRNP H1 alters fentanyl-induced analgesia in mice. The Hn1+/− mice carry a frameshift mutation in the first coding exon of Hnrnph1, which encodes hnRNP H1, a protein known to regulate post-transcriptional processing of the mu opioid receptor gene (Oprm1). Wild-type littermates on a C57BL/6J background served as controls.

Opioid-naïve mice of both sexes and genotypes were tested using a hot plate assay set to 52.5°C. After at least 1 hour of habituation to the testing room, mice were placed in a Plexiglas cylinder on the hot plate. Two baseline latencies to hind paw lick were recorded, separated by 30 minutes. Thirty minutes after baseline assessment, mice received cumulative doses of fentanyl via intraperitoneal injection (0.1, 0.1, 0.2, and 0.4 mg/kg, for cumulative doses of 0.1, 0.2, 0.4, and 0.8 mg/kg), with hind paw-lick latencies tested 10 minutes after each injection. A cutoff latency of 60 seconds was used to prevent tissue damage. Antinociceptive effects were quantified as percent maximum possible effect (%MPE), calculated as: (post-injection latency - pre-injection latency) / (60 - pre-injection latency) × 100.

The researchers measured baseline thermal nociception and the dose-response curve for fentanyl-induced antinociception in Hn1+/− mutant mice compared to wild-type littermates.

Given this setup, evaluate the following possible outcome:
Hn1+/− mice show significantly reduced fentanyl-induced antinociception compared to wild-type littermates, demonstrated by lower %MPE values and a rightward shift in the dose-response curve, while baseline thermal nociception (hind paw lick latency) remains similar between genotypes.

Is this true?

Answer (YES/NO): NO